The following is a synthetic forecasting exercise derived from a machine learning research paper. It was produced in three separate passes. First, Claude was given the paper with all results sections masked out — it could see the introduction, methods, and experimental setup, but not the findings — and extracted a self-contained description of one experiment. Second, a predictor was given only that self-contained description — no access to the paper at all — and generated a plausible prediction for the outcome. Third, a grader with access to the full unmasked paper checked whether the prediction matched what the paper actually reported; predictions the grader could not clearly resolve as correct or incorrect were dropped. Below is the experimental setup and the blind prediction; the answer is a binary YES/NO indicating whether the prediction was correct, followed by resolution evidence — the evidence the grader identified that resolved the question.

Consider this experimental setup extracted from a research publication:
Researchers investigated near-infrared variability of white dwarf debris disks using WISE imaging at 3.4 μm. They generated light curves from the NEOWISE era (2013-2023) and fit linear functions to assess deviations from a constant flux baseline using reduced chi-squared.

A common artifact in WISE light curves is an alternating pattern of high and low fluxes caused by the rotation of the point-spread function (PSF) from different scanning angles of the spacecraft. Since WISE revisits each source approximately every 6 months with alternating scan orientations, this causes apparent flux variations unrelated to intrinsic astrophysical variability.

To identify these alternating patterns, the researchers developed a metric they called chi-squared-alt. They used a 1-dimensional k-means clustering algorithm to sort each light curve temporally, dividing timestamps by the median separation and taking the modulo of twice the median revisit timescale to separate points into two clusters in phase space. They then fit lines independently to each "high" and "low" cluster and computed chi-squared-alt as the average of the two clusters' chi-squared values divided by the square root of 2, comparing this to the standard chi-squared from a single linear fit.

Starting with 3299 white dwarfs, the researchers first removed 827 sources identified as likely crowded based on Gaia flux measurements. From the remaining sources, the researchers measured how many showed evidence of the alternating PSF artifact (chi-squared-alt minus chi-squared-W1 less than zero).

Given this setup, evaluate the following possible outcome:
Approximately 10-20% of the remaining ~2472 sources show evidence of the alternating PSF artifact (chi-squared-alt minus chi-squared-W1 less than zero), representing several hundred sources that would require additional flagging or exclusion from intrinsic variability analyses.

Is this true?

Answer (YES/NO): NO